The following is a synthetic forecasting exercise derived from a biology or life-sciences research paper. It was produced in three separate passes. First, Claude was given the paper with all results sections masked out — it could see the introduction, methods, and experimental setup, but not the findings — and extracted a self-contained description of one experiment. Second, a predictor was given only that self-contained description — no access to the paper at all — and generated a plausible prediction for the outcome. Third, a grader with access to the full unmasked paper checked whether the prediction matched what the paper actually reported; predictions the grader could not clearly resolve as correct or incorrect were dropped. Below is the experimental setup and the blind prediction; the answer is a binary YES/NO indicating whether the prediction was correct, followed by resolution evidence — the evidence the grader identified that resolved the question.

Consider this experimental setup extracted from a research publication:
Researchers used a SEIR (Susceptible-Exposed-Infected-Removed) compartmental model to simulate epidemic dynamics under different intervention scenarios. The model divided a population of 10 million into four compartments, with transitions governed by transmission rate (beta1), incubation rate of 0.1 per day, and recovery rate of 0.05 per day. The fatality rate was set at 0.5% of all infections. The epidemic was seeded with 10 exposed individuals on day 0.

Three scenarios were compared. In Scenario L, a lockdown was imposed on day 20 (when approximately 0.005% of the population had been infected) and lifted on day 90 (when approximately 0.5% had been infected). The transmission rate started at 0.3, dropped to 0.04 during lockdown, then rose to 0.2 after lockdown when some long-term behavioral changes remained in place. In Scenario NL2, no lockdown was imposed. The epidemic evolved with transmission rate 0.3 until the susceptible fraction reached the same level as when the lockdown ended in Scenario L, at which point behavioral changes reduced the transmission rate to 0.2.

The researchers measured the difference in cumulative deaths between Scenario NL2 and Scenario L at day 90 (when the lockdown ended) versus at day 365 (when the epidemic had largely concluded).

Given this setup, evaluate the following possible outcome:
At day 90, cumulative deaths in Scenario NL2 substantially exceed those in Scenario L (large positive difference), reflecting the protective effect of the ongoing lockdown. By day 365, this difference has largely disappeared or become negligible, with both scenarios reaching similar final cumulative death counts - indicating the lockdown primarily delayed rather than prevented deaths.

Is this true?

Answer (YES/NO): YES